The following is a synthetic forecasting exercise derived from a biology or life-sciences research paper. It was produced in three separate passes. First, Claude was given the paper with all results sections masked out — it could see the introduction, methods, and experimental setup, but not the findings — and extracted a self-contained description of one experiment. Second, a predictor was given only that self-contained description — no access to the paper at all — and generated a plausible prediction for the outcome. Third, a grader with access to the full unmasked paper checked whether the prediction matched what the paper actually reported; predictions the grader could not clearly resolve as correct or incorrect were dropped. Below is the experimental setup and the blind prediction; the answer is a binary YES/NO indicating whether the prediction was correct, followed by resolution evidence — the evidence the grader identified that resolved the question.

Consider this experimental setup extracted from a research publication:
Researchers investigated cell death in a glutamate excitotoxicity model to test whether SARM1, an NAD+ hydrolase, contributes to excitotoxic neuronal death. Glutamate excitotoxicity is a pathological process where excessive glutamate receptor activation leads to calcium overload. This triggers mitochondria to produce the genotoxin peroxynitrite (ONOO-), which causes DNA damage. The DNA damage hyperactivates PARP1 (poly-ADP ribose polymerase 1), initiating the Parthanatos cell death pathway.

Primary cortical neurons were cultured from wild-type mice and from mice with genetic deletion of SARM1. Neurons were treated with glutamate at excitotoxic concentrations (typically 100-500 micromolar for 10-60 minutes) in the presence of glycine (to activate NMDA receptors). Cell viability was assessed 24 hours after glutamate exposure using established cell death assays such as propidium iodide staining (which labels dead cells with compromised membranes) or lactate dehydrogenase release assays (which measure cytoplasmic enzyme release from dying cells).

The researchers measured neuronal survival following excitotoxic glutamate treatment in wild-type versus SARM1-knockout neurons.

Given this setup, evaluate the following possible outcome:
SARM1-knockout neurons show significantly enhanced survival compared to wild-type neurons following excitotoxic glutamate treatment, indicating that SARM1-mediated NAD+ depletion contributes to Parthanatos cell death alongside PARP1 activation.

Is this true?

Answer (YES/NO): YES